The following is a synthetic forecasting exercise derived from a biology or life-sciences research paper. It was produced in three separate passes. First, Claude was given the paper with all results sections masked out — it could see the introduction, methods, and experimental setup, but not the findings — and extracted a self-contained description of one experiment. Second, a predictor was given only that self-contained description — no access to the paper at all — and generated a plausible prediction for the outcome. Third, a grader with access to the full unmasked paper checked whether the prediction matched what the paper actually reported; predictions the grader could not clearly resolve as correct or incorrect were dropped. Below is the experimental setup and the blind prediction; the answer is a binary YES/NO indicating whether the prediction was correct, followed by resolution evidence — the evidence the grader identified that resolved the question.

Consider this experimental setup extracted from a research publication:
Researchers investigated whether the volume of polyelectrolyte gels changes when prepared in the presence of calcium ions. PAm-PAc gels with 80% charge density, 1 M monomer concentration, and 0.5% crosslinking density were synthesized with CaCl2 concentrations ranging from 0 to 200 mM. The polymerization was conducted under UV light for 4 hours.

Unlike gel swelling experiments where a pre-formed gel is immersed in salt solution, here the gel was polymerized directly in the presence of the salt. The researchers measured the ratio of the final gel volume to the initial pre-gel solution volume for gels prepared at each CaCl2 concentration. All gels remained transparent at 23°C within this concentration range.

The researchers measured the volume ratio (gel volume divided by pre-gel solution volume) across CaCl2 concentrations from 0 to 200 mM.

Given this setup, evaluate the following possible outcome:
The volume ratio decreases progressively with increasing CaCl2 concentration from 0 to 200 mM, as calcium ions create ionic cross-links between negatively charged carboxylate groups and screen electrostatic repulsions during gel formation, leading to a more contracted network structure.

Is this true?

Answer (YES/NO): NO